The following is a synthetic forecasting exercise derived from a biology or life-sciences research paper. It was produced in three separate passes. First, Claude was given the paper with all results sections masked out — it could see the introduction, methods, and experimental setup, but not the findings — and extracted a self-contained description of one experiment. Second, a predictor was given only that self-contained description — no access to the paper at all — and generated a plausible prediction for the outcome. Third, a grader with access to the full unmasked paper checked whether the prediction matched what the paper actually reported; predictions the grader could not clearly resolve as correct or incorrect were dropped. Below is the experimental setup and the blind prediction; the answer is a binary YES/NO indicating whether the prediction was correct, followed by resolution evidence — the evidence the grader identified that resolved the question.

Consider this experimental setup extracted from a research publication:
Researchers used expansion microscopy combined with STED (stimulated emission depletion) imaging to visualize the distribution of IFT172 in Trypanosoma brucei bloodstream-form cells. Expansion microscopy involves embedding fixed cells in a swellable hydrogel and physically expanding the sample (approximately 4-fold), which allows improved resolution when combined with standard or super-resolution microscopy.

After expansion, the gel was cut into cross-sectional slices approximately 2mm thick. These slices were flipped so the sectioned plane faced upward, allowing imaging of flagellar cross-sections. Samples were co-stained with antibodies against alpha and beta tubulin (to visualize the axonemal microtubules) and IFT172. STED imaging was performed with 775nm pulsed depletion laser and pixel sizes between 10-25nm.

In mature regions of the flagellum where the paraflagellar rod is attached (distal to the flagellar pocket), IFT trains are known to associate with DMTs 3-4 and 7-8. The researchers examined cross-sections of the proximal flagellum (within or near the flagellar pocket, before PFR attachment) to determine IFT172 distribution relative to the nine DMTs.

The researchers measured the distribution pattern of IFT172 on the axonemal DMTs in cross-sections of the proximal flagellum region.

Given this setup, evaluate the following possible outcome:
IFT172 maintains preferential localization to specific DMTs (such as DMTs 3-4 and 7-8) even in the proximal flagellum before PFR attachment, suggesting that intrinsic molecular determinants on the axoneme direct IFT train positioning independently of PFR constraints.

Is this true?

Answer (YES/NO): NO